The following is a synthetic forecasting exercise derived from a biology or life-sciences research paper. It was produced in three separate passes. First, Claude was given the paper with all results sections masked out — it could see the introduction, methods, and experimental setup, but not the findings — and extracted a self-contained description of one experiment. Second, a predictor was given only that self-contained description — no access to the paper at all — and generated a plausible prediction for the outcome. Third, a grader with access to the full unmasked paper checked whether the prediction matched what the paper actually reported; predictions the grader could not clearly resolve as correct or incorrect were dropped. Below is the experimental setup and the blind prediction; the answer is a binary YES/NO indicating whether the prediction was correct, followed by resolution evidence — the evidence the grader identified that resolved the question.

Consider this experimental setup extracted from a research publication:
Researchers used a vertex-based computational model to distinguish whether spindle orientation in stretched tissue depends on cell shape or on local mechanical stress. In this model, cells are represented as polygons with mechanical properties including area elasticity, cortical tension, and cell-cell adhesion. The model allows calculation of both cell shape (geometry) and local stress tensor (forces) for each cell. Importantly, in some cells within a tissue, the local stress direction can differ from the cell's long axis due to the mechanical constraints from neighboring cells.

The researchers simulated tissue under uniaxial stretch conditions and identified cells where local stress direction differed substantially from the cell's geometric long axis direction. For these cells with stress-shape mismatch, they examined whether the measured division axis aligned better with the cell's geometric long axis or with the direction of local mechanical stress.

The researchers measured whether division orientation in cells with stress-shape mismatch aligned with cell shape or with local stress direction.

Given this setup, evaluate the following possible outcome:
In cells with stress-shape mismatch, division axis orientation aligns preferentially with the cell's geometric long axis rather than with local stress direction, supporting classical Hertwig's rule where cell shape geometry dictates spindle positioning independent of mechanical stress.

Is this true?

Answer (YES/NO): YES